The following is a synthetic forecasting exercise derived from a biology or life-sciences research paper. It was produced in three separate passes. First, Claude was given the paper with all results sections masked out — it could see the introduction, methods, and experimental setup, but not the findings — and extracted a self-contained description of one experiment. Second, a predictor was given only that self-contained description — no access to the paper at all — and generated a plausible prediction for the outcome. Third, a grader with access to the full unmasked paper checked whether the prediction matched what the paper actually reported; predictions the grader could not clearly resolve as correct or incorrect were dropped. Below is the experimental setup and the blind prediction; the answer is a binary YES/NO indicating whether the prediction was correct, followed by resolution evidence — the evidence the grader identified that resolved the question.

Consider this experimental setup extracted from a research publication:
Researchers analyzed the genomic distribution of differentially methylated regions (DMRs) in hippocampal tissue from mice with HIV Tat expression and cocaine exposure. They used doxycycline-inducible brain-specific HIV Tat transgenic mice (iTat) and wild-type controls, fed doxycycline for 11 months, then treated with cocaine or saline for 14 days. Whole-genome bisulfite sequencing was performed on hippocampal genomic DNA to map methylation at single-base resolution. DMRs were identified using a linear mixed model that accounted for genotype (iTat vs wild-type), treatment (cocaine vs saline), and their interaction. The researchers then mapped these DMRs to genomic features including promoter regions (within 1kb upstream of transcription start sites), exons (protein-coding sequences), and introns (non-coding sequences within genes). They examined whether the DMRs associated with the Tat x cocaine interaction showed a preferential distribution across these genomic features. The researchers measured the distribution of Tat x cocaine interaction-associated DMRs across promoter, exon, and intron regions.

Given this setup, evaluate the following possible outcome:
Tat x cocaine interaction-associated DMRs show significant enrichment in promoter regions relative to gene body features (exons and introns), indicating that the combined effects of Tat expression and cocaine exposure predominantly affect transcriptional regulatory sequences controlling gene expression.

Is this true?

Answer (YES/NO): NO